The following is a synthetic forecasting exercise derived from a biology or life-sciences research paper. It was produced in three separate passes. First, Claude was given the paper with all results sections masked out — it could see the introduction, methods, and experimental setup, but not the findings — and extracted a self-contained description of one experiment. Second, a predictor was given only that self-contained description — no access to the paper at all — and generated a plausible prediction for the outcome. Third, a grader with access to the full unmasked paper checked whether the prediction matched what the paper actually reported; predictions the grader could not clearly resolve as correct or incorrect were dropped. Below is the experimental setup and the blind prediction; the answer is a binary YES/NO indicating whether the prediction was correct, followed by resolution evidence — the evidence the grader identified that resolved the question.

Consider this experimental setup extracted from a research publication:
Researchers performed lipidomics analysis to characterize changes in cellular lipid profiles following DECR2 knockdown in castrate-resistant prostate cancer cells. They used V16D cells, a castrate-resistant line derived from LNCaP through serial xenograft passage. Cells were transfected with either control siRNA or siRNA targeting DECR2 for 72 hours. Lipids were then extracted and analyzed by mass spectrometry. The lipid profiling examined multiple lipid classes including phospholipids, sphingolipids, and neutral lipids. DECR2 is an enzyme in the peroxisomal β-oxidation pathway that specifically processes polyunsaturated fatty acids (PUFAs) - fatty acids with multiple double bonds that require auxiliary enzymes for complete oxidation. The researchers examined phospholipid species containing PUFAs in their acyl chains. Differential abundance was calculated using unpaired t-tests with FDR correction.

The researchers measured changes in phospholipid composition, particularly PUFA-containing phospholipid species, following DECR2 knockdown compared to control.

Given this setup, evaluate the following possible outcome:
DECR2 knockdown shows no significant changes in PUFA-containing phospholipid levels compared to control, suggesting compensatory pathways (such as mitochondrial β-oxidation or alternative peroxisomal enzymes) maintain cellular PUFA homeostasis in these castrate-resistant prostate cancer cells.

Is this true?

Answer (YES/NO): NO